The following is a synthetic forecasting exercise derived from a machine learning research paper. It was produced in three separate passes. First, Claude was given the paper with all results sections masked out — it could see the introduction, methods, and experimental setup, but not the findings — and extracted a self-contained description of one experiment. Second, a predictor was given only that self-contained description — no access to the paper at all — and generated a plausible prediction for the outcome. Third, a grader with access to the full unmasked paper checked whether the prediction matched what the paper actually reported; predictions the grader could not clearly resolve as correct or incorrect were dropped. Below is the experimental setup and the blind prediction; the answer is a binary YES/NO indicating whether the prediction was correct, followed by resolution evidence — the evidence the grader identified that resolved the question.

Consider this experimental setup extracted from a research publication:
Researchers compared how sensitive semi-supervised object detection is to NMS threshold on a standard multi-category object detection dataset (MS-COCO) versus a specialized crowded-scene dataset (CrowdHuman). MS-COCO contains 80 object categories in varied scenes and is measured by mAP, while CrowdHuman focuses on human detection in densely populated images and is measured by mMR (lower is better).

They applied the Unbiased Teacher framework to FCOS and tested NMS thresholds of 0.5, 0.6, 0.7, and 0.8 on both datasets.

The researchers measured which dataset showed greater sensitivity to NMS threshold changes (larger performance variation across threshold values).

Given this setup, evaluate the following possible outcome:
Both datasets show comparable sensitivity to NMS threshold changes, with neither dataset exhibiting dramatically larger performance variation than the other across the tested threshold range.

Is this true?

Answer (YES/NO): NO